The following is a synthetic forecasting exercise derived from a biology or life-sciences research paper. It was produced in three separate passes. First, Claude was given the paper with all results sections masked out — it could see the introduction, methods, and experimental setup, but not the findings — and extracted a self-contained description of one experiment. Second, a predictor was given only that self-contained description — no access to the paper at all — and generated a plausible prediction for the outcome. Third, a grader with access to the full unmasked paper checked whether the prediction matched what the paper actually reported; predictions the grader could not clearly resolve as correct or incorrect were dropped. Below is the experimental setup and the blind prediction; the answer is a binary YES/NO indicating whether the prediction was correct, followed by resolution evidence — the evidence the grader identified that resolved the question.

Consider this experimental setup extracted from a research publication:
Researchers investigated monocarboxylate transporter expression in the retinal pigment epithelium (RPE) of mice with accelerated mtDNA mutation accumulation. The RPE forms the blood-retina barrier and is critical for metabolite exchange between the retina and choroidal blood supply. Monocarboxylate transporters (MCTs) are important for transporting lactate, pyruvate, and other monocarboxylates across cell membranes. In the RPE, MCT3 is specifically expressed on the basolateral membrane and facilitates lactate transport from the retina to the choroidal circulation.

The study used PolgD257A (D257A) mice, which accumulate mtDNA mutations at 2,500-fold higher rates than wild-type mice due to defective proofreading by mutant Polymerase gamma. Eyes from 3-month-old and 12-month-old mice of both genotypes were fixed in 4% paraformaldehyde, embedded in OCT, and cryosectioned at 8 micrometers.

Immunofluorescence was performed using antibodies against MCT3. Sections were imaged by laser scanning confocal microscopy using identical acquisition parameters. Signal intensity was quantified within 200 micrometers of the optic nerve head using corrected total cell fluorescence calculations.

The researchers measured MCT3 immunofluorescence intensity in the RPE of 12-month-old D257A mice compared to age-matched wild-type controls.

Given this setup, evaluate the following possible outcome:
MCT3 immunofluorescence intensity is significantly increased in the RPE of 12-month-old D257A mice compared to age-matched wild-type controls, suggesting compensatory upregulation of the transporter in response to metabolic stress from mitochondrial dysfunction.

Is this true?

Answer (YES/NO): NO